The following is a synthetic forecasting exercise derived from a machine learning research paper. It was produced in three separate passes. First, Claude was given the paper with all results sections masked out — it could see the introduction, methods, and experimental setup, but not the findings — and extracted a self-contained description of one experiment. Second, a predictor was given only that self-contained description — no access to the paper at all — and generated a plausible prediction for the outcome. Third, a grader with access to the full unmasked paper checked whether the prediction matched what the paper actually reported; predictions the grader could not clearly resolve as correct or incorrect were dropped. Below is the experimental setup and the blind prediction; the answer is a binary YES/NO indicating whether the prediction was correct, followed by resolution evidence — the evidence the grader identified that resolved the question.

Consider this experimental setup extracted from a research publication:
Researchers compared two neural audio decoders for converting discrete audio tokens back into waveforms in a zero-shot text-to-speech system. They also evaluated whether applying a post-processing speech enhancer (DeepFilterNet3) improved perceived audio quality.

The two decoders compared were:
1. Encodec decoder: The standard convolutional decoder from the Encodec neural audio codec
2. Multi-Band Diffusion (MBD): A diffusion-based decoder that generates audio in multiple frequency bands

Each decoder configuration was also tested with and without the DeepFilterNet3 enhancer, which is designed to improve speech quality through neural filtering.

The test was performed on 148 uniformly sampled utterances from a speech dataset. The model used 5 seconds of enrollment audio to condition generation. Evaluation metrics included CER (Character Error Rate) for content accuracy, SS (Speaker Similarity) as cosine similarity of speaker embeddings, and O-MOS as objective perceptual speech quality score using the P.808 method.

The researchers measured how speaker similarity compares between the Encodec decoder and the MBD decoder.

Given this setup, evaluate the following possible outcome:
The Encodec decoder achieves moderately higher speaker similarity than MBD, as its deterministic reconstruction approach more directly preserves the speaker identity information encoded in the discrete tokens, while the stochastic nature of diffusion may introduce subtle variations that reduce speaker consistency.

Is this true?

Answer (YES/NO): YES